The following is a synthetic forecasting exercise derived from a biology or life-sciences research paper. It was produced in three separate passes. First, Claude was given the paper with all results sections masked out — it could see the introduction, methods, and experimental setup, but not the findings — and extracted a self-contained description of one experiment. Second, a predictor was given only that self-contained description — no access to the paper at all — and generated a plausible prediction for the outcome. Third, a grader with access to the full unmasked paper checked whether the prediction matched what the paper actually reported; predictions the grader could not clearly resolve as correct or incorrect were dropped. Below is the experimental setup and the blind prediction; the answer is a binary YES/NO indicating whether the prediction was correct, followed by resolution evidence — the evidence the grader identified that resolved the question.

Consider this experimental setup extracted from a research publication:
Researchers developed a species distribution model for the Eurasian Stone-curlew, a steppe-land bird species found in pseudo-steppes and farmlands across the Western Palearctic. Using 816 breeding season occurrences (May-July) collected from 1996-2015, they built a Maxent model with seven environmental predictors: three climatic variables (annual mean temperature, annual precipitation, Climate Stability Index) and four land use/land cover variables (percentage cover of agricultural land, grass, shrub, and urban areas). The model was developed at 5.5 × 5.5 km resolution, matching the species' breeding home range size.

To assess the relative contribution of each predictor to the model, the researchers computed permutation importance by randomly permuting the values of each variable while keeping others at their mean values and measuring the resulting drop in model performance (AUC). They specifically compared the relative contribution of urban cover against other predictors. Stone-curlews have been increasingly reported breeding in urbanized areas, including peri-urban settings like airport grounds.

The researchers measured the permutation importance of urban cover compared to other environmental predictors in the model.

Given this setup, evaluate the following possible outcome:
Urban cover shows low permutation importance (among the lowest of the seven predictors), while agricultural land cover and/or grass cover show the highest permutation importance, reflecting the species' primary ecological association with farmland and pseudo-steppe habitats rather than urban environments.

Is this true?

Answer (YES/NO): NO